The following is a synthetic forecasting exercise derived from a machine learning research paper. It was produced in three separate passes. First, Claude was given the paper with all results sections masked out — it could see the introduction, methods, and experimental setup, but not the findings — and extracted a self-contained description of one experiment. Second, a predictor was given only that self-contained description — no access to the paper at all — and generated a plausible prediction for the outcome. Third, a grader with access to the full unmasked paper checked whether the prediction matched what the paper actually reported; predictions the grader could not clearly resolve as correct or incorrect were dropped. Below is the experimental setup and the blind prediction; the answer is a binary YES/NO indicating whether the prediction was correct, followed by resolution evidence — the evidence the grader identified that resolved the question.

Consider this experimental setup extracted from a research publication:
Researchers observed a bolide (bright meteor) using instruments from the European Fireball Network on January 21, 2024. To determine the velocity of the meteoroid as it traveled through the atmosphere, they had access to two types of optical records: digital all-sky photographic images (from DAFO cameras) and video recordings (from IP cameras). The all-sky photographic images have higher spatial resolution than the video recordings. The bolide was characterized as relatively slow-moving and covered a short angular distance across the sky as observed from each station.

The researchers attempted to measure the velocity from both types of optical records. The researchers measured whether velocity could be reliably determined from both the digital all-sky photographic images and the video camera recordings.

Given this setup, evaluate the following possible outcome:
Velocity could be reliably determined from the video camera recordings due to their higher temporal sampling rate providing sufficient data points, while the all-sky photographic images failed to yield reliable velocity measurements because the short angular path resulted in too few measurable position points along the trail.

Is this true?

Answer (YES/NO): YES